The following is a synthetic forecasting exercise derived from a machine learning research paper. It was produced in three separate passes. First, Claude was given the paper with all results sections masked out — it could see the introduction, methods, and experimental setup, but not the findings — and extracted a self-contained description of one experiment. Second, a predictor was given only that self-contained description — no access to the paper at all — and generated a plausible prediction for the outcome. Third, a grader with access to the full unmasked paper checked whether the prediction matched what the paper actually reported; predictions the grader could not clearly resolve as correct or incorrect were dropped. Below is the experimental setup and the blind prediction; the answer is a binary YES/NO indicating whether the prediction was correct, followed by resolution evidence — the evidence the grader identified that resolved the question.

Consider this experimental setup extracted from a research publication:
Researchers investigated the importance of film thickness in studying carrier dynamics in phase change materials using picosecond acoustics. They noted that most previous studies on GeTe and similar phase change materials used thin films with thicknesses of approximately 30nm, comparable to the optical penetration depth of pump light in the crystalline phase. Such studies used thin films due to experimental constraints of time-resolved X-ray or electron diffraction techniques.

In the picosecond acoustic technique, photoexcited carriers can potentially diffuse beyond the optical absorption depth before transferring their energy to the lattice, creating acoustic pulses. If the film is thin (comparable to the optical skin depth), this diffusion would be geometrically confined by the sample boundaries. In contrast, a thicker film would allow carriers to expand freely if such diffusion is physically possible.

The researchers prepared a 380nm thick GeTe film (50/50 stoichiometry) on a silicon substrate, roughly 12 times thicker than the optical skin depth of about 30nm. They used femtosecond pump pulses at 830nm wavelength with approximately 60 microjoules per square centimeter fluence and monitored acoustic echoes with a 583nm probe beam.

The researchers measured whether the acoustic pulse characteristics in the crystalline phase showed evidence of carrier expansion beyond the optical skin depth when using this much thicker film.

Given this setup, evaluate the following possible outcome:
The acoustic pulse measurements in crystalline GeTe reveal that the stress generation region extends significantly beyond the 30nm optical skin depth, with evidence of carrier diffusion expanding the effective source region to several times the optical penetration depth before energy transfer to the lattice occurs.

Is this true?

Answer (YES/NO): YES